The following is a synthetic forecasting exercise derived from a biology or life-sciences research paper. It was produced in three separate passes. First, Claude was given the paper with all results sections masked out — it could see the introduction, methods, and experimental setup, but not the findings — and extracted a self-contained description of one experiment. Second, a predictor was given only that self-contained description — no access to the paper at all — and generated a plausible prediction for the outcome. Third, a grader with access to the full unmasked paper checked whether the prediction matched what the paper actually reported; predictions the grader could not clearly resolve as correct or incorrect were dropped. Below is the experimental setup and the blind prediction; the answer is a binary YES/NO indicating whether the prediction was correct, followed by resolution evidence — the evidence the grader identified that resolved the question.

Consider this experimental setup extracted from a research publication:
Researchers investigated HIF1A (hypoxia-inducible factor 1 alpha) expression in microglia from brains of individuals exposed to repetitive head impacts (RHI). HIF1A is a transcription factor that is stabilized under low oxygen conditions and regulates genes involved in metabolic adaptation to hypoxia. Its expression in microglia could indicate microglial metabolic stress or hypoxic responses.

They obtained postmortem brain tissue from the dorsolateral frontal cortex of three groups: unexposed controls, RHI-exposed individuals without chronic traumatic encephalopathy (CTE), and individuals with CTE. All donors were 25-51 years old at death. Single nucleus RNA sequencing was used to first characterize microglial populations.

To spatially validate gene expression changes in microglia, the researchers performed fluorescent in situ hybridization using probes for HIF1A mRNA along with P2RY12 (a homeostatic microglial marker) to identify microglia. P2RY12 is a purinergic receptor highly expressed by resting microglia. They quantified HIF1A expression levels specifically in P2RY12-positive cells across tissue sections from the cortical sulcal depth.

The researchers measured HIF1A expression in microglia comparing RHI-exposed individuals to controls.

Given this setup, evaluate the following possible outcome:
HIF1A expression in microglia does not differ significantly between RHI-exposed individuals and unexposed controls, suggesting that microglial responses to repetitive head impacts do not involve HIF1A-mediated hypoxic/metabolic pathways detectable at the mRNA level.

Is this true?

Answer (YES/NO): NO